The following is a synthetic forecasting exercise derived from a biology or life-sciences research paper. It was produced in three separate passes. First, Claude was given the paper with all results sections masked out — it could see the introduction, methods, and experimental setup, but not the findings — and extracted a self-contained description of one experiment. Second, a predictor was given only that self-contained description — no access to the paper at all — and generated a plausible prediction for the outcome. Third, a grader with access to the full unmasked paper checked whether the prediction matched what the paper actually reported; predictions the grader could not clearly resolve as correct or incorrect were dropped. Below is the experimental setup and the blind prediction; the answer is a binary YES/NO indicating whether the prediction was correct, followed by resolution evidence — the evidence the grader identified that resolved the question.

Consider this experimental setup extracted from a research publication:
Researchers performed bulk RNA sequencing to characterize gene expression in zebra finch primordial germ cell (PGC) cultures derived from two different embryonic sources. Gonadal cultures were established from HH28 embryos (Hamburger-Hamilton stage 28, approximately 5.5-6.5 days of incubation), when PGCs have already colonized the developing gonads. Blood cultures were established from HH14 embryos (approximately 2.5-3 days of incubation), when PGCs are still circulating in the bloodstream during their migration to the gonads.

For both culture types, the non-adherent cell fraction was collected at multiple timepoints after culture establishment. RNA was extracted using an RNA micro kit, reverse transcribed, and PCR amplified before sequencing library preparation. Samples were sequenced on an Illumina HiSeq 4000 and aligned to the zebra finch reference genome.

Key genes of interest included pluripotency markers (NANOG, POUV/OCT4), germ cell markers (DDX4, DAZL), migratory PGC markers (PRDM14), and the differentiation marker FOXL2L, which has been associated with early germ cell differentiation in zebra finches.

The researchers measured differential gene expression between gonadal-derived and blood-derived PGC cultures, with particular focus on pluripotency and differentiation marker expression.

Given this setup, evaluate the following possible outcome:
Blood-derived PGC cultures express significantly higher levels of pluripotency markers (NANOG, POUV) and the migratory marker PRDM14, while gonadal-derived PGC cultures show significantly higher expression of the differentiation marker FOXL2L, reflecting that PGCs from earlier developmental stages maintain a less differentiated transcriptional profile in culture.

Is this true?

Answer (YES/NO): NO